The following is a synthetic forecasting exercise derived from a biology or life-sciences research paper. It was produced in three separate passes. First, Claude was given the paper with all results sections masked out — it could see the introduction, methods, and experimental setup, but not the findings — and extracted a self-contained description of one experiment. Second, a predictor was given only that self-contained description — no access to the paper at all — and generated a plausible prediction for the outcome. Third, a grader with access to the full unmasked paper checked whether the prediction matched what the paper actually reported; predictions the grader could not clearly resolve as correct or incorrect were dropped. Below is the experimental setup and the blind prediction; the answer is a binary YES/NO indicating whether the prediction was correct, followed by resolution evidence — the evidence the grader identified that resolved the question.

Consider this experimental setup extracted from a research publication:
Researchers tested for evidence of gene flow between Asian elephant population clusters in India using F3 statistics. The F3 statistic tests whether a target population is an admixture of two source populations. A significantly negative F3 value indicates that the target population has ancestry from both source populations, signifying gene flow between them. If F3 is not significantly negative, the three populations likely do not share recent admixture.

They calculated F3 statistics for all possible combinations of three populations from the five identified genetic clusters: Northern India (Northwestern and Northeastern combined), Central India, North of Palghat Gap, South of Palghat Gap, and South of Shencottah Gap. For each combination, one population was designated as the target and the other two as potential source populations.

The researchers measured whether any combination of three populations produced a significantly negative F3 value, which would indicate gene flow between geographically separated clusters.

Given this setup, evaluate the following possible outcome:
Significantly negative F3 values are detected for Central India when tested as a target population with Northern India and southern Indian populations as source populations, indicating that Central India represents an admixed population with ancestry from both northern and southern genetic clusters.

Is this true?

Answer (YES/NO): NO